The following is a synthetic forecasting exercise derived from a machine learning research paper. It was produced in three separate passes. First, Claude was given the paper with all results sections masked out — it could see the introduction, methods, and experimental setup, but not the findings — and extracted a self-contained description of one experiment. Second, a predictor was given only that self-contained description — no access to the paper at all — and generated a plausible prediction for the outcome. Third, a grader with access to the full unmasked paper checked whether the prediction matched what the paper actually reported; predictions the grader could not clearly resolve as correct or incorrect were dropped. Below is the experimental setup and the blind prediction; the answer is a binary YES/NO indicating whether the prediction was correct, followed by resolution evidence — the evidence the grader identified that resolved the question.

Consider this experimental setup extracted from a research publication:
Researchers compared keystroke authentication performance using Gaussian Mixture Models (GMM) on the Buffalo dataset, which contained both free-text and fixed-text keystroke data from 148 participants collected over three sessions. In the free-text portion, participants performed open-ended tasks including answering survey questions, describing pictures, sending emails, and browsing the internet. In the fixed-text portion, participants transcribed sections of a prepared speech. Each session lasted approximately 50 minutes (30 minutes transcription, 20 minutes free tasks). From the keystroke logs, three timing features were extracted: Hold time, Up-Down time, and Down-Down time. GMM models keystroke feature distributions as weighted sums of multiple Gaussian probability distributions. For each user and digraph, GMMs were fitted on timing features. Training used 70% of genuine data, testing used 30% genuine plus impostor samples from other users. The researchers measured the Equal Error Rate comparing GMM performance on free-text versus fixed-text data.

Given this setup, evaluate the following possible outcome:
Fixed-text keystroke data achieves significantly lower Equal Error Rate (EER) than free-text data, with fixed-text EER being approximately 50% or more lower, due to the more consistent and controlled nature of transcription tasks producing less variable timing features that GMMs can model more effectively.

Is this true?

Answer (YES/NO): NO